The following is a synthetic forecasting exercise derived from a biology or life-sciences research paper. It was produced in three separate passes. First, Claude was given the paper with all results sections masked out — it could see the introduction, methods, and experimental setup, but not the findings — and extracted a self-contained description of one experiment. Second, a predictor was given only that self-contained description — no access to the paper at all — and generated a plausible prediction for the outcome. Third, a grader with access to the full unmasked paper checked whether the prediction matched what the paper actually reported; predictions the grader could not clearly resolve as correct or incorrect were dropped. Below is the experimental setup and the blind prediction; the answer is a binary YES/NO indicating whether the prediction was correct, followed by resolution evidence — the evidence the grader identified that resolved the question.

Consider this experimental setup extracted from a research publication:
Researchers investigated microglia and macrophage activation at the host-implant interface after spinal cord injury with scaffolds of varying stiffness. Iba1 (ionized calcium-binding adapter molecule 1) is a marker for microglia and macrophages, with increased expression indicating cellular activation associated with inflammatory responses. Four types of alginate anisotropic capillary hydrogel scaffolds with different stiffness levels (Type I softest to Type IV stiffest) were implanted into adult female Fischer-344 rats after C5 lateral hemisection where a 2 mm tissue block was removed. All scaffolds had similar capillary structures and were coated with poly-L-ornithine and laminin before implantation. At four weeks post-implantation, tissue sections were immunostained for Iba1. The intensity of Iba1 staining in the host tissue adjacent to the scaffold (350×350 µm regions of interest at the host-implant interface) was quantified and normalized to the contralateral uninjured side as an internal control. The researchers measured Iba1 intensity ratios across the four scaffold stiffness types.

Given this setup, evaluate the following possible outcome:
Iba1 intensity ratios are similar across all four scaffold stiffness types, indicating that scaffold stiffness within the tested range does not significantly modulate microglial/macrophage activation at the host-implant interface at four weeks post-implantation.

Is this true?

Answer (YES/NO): NO